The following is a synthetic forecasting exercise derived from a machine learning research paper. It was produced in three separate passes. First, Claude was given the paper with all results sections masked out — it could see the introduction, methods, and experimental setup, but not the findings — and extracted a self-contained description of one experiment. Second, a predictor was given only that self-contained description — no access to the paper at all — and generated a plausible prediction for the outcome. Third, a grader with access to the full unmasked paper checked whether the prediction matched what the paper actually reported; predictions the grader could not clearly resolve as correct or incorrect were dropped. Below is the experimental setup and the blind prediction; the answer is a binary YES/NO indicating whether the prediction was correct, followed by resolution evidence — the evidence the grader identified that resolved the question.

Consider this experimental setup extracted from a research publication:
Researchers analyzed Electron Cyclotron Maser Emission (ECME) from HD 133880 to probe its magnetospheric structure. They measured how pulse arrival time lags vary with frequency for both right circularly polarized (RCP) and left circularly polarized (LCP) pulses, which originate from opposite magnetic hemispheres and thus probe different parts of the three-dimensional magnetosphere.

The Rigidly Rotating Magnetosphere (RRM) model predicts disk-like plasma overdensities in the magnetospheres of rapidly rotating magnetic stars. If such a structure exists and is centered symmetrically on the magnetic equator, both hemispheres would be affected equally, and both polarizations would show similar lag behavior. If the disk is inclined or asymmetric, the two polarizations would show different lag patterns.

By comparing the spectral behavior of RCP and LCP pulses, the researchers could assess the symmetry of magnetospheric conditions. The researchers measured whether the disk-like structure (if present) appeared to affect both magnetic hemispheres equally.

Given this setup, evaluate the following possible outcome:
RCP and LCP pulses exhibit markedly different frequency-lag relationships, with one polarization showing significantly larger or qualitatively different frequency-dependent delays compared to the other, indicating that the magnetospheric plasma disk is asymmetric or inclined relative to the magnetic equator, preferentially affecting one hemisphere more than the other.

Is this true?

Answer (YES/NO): YES